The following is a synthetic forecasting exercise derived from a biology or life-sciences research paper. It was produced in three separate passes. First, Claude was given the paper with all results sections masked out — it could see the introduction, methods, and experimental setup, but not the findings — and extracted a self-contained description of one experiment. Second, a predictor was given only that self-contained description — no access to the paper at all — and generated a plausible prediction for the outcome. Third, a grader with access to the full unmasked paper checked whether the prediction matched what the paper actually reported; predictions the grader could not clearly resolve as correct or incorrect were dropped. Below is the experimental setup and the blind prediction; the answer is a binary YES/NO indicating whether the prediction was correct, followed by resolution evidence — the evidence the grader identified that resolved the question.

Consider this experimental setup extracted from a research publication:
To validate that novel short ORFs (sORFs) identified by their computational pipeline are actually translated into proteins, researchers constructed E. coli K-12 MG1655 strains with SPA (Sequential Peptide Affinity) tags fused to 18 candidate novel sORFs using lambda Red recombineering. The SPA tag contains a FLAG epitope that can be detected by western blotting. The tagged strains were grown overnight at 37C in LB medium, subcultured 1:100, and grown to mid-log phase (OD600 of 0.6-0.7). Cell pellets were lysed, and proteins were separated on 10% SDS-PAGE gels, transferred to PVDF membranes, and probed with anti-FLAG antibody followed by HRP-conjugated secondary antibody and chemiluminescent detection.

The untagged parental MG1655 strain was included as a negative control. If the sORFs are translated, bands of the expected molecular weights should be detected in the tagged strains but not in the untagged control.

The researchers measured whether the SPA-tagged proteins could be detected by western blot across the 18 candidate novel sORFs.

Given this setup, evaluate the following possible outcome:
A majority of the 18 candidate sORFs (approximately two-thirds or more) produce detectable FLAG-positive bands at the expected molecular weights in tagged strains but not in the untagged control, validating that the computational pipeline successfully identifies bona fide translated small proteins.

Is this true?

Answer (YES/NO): NO